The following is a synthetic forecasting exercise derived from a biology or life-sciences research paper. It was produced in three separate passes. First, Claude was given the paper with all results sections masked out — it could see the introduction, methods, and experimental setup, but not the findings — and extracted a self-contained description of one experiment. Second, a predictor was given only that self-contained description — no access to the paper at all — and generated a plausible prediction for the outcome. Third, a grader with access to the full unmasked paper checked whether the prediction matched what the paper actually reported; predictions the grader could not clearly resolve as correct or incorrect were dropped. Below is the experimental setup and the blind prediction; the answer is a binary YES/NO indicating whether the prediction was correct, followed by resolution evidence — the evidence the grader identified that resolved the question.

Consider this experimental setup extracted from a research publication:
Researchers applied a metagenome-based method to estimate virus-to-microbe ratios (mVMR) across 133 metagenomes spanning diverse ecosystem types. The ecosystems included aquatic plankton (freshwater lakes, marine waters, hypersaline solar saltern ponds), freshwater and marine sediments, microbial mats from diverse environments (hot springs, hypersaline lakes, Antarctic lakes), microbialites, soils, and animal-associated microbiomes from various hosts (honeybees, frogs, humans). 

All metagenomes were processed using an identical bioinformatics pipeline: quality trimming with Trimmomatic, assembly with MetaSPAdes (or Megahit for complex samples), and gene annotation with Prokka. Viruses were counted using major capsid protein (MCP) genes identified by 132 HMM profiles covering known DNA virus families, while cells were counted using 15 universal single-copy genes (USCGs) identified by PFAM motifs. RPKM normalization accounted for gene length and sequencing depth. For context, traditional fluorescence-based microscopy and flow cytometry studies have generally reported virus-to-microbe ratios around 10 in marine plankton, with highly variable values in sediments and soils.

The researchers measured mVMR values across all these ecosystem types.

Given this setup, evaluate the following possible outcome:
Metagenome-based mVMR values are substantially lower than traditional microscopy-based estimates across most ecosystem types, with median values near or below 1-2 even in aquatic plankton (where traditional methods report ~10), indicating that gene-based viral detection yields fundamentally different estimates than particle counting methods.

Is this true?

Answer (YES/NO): NO